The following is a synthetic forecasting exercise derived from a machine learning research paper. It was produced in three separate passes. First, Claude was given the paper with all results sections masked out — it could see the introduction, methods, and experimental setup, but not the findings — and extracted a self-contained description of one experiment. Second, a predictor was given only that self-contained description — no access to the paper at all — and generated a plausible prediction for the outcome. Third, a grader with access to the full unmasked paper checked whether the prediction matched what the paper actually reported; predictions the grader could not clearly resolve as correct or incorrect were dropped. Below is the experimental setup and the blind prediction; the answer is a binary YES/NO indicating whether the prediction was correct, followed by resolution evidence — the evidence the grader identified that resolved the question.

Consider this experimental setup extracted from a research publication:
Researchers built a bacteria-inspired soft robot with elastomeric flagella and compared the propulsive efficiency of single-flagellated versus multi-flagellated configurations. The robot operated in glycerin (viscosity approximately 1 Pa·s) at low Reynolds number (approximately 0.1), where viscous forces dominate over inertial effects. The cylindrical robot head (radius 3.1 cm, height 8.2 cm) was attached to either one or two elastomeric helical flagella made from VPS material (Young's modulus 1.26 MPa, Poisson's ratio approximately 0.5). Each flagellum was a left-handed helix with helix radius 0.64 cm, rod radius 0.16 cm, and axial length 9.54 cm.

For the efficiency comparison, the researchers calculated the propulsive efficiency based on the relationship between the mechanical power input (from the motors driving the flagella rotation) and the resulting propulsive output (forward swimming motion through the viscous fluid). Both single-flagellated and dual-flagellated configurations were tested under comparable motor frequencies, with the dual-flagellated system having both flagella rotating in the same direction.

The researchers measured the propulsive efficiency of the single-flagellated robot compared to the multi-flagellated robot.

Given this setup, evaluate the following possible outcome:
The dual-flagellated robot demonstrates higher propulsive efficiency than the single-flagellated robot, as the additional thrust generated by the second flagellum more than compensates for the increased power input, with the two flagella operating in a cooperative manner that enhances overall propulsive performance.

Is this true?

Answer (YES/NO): NO